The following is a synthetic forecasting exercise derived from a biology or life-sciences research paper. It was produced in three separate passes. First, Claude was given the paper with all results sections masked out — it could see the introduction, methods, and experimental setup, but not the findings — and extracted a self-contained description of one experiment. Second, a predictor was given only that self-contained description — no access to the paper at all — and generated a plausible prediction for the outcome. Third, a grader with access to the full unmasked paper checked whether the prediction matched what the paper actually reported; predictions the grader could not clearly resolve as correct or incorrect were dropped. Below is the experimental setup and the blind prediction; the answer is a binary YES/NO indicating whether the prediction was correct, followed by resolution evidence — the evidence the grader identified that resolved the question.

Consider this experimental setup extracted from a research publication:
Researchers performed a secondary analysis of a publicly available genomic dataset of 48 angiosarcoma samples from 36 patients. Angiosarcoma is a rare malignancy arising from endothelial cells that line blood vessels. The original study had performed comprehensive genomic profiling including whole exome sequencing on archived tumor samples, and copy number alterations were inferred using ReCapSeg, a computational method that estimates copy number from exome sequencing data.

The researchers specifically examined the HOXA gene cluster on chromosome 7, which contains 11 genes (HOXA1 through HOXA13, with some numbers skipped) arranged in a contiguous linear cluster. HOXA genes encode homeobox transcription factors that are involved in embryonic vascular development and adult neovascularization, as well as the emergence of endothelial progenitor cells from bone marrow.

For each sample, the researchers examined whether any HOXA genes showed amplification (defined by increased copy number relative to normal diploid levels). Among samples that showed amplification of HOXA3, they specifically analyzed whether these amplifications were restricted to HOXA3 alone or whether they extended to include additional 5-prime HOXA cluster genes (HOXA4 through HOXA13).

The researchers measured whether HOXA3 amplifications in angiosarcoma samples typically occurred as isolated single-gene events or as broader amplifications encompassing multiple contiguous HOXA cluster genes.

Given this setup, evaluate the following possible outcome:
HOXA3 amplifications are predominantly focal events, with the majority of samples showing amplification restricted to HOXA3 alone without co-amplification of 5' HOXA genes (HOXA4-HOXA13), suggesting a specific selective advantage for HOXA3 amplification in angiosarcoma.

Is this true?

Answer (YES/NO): NO